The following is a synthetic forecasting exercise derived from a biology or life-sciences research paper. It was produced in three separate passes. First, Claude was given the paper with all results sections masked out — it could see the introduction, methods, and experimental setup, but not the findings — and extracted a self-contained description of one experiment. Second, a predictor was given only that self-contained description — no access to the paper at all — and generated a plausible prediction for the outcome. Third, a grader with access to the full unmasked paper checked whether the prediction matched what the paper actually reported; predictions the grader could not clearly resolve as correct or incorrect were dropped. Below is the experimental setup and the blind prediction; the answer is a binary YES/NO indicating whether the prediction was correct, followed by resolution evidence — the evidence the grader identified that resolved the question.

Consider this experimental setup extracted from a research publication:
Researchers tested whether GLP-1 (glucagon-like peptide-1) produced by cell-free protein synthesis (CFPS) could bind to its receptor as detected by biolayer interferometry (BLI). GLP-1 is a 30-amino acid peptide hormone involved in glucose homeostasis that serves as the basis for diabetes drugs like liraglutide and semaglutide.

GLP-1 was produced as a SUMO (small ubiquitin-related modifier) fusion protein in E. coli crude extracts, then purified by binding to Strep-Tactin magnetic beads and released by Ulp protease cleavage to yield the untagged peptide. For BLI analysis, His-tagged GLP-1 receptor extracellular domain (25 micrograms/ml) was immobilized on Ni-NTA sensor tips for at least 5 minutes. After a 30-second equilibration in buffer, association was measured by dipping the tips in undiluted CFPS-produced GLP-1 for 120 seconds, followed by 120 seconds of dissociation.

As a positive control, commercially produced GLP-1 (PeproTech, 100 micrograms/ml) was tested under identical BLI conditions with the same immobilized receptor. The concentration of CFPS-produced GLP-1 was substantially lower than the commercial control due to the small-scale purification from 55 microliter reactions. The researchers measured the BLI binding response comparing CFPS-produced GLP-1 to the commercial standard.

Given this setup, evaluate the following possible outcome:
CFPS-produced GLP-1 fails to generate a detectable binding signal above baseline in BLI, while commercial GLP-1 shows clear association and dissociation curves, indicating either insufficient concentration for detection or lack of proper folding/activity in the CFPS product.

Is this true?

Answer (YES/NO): NO